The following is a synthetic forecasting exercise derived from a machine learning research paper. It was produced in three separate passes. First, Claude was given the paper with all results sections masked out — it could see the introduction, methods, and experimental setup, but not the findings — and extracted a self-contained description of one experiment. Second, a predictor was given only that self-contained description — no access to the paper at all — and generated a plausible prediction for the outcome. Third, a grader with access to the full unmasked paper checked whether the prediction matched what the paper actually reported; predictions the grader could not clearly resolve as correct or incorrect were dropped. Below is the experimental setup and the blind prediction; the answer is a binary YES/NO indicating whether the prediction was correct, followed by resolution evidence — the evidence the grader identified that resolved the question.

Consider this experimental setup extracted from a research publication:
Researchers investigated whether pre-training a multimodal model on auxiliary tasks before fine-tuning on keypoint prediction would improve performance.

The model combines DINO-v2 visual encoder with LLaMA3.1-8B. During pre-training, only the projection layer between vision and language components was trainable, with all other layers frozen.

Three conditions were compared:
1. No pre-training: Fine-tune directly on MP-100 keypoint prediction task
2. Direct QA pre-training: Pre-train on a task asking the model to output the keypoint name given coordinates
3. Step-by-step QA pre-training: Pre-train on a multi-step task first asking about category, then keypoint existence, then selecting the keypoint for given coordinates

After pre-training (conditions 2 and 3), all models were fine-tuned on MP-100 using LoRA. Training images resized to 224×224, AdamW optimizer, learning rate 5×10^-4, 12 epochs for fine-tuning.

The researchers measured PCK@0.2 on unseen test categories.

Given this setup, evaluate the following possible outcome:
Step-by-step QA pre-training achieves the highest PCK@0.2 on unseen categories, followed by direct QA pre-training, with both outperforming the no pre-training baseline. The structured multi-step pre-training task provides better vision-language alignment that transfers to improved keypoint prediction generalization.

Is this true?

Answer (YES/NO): NO